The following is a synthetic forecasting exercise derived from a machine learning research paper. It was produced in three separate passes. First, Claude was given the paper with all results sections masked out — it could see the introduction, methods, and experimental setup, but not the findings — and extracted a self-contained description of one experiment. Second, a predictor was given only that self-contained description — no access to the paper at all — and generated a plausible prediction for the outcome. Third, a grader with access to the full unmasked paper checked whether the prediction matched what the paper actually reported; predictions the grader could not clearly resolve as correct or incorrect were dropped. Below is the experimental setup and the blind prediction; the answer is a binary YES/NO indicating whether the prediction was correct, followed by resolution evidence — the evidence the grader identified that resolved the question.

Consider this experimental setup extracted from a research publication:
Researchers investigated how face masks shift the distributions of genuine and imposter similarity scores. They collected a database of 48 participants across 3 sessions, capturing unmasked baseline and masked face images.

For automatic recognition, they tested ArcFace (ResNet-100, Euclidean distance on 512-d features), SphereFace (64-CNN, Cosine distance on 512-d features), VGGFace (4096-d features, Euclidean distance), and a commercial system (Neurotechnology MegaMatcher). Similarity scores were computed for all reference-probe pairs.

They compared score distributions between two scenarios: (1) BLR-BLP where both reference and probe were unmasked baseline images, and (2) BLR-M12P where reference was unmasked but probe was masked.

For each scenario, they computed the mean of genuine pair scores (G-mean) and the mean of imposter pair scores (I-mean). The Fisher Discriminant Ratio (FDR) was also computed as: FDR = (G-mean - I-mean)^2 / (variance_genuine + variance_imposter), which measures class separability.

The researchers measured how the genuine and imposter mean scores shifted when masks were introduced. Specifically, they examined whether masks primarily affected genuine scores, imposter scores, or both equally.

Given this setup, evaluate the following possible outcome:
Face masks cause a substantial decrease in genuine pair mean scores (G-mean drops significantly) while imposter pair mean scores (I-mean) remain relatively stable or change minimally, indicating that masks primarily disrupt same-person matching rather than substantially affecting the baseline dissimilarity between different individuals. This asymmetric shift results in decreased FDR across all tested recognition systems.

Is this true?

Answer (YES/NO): YES